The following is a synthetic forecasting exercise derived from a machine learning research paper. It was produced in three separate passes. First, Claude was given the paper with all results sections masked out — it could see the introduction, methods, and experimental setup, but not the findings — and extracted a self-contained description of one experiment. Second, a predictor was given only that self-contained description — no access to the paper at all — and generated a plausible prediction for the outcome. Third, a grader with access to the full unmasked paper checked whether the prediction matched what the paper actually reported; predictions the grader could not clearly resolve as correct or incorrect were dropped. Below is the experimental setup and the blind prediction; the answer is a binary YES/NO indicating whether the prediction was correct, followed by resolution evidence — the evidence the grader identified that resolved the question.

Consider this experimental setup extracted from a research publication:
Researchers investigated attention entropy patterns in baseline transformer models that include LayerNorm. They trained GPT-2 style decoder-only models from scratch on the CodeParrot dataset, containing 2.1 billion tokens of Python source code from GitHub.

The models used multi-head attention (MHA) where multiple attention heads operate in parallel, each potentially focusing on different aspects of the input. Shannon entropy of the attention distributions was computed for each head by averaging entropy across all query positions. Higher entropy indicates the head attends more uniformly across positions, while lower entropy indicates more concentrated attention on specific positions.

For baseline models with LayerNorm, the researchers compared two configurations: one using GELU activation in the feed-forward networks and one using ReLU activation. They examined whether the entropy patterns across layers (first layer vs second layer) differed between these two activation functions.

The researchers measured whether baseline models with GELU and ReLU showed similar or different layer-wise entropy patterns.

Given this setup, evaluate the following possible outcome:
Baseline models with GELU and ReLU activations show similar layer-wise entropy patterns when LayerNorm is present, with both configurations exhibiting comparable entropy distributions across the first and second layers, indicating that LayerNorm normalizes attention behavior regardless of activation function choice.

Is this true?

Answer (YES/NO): YES